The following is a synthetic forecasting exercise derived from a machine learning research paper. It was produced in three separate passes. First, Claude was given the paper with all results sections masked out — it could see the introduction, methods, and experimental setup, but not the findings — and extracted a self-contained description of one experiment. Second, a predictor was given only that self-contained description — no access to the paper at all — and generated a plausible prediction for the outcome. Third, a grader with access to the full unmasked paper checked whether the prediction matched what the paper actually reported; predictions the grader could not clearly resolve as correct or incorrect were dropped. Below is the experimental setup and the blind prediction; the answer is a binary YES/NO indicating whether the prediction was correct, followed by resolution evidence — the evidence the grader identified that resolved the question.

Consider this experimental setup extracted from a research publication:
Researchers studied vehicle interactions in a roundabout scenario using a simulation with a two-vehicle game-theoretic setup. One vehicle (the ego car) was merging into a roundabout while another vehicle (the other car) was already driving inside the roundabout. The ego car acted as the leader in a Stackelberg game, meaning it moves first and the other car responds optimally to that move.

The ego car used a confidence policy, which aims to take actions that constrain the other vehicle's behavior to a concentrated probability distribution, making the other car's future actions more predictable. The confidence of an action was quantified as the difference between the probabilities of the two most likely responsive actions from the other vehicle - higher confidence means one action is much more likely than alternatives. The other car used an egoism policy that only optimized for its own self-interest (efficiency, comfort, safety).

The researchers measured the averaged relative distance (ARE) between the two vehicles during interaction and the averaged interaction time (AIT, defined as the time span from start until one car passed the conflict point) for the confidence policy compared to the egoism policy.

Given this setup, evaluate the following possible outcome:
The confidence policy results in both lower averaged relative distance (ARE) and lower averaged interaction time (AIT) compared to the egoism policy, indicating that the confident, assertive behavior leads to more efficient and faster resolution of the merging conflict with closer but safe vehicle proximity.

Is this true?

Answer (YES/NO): NO